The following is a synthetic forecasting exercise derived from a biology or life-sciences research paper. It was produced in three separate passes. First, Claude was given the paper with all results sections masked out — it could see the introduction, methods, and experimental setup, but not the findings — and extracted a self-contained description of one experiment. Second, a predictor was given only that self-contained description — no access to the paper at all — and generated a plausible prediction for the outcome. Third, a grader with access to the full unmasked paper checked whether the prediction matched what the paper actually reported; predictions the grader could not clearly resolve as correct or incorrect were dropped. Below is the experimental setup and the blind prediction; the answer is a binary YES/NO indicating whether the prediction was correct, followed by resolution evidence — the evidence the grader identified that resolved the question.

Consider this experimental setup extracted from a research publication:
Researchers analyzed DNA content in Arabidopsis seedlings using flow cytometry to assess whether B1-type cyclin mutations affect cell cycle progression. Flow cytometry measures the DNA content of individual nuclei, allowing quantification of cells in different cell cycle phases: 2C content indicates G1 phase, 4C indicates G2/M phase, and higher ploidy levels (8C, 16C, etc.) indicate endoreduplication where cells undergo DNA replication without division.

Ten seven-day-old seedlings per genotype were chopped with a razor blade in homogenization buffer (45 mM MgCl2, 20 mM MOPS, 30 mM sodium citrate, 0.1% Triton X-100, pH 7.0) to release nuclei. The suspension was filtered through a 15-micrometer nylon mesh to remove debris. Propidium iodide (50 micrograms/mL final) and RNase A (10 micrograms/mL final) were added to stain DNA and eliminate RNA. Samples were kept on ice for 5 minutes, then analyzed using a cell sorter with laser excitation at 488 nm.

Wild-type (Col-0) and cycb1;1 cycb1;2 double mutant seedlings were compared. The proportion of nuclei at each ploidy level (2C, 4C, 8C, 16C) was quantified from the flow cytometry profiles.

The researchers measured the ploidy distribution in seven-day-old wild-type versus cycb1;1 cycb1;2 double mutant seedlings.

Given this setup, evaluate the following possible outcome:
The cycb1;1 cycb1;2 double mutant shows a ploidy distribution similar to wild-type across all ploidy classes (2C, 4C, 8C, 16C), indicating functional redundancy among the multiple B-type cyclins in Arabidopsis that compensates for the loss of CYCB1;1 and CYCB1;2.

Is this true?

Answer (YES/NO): NO